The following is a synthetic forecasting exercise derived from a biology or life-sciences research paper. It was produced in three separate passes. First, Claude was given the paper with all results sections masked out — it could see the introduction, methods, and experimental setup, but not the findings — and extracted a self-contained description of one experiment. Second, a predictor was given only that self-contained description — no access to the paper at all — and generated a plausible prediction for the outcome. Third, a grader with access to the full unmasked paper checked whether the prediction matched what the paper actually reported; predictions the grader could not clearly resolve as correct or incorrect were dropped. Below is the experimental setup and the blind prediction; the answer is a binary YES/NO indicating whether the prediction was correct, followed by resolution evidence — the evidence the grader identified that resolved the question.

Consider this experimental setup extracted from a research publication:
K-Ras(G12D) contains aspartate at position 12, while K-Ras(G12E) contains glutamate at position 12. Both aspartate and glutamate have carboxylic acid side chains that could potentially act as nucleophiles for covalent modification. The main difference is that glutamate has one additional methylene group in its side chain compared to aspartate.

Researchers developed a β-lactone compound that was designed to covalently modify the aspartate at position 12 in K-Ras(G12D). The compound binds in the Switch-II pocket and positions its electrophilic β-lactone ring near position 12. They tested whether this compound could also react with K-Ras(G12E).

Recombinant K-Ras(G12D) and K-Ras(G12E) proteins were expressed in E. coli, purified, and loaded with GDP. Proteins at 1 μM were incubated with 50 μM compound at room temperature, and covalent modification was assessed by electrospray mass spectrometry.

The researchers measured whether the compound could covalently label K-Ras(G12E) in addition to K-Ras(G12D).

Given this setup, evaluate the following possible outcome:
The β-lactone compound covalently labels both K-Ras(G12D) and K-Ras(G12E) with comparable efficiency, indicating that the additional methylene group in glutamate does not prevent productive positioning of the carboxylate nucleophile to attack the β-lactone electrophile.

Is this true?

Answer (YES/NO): NO